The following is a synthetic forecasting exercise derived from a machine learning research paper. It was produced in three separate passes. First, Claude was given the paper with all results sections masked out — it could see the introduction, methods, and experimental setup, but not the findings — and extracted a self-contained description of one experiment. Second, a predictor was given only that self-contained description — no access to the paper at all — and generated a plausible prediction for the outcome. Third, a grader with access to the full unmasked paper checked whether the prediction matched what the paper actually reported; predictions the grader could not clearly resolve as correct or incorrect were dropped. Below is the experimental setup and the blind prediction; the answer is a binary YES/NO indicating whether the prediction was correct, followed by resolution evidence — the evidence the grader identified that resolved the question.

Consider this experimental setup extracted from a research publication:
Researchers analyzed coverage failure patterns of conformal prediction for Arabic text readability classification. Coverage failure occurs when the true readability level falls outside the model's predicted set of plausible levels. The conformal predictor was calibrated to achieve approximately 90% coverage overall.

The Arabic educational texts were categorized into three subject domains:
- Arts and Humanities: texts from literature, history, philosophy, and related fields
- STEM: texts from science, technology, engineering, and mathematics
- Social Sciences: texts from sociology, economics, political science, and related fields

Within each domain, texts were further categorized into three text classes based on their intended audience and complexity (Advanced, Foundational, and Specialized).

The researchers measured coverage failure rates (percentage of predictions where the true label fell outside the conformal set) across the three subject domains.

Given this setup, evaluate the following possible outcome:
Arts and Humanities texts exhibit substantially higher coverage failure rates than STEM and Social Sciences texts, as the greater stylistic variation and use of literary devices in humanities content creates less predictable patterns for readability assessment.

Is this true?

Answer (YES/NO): NO